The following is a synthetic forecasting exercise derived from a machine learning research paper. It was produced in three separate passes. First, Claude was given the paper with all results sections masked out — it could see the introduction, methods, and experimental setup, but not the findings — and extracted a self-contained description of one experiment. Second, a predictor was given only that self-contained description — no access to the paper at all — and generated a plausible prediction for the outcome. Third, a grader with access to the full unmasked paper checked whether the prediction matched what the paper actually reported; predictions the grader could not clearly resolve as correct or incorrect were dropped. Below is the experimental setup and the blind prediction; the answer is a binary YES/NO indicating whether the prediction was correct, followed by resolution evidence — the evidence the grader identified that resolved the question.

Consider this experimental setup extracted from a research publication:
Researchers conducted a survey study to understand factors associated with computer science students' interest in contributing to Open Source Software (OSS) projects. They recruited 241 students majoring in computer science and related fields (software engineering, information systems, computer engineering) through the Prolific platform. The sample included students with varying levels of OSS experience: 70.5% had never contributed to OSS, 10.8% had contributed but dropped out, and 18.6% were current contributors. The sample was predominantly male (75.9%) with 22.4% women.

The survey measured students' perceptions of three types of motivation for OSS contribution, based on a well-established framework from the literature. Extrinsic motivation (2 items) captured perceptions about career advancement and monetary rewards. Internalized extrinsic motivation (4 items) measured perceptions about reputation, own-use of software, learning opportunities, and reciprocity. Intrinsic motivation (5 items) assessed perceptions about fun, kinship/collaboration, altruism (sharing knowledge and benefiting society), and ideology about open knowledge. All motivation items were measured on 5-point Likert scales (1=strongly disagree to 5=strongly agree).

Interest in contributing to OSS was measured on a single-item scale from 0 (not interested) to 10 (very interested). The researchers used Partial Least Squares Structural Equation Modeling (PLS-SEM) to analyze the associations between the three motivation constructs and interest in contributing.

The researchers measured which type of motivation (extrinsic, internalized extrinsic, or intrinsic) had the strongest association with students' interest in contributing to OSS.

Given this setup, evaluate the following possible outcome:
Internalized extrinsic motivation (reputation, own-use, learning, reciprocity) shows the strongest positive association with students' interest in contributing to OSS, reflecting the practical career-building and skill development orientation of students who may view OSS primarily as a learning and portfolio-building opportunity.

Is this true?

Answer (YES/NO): NO